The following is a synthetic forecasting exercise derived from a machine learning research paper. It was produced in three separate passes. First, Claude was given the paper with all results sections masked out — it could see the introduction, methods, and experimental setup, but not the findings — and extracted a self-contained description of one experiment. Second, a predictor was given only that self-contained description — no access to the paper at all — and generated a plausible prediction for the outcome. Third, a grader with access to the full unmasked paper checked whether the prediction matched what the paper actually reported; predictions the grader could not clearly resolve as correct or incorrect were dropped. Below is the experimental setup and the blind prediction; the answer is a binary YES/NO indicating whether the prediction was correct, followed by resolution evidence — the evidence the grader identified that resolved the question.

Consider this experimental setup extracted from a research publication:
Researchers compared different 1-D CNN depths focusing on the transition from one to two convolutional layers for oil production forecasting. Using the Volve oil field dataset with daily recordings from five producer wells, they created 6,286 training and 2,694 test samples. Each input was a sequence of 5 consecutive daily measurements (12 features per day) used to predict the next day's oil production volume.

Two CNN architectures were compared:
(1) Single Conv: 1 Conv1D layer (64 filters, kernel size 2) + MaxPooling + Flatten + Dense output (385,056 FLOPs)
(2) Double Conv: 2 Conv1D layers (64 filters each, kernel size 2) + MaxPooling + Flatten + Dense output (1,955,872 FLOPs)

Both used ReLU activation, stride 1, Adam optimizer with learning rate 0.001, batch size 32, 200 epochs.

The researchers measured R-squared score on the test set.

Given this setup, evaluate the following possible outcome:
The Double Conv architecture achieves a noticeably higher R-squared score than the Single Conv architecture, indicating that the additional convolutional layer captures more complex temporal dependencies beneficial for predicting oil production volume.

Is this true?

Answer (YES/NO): NO